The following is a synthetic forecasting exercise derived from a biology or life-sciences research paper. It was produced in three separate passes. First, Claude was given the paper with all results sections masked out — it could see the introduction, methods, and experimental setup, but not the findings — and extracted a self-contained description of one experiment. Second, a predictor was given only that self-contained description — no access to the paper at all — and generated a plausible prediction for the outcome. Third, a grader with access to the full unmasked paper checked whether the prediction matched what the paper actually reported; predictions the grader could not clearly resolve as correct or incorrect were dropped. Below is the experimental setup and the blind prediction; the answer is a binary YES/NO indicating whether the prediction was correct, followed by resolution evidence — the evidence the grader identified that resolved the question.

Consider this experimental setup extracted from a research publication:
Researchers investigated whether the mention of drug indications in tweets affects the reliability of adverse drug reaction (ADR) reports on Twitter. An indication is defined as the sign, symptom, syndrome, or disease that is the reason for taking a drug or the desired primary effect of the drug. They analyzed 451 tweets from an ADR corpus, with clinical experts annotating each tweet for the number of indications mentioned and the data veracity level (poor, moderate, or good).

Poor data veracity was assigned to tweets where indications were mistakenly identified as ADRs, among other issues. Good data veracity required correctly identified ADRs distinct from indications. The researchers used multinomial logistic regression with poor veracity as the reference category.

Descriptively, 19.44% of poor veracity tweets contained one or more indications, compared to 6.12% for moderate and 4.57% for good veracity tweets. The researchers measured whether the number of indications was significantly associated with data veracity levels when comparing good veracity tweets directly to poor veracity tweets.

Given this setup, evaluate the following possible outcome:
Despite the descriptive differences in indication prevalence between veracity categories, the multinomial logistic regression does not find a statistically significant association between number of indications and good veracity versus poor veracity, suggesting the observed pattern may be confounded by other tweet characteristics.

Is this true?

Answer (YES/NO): NO